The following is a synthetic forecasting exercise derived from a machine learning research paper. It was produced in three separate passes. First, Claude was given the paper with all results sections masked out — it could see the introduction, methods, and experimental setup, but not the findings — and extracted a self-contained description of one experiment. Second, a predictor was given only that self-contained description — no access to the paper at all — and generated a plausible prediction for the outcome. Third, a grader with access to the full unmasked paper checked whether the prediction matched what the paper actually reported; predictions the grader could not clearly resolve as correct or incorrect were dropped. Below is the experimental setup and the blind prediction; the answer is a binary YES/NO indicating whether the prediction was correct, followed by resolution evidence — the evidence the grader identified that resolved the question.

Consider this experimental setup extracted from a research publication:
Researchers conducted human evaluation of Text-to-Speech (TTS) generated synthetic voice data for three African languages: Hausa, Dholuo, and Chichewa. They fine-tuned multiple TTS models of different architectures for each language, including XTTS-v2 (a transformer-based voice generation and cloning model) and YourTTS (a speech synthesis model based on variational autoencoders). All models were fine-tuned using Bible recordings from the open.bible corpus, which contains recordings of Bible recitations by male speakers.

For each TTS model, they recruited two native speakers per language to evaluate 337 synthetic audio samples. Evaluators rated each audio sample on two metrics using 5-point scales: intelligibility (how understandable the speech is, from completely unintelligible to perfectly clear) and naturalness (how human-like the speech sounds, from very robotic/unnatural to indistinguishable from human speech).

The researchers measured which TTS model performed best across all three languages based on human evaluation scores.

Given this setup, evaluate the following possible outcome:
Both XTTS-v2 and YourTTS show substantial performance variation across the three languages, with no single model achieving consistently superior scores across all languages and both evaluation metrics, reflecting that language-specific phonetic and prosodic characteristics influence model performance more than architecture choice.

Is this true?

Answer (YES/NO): NO